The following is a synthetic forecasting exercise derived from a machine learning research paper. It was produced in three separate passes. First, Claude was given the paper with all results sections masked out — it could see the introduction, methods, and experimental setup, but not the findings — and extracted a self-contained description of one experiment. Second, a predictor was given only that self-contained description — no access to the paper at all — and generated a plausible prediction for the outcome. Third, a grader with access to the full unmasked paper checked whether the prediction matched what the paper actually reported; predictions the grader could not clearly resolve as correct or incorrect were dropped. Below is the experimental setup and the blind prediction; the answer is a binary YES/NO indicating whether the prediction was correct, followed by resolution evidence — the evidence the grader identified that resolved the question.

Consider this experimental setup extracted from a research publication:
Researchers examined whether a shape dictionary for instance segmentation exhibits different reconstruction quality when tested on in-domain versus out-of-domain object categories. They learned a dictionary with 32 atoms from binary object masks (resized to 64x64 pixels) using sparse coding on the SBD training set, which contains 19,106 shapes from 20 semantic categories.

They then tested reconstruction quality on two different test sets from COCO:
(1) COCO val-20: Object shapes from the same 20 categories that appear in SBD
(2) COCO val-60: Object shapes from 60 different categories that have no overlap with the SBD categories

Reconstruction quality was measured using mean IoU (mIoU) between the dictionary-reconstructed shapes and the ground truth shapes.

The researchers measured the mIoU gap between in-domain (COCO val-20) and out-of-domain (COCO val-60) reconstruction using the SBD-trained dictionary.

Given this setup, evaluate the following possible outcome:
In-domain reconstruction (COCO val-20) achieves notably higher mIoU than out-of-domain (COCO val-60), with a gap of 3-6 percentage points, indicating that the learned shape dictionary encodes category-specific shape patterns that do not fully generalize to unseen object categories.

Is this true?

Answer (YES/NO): NO